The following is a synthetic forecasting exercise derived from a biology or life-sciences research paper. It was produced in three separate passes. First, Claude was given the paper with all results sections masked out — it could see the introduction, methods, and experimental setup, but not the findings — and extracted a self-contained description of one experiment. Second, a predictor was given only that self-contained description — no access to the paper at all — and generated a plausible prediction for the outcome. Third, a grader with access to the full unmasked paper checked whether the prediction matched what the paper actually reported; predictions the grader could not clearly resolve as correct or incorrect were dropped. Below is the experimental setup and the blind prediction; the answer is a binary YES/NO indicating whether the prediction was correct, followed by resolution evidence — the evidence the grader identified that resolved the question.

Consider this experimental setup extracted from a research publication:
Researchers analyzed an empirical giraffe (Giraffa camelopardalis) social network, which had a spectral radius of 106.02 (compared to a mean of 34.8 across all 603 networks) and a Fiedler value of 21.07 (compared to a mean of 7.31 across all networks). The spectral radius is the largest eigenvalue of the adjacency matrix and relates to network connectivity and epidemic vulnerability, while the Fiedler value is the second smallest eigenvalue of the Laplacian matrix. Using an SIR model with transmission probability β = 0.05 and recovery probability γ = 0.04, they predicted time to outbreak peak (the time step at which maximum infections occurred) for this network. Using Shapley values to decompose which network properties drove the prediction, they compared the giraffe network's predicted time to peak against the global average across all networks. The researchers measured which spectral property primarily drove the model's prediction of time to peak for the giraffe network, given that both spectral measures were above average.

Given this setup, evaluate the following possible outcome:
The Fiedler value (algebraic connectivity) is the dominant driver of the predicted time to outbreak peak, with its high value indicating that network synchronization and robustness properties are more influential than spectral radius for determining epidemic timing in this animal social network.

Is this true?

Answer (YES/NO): NO